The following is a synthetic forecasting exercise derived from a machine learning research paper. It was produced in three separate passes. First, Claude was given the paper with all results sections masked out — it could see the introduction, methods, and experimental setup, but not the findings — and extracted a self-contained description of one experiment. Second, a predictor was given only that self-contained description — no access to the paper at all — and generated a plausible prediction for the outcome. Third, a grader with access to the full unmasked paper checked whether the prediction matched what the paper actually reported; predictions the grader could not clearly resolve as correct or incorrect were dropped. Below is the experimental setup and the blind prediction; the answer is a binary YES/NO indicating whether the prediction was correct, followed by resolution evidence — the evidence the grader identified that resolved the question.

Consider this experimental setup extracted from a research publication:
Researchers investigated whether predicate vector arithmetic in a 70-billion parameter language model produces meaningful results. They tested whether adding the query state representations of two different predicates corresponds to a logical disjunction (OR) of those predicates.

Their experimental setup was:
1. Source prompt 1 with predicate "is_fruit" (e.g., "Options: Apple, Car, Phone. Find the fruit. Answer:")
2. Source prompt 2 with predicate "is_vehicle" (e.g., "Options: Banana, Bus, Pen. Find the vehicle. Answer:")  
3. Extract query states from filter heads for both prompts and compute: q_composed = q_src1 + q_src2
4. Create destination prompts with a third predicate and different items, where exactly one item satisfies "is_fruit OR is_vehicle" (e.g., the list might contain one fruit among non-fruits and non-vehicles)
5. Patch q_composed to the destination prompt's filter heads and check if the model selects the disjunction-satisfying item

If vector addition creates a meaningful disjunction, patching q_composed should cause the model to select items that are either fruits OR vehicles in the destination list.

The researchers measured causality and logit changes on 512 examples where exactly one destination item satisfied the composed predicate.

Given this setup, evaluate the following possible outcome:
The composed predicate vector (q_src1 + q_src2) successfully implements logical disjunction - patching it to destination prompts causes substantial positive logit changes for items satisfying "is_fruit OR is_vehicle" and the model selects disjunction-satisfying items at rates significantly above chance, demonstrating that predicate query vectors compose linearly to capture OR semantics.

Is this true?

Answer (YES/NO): YES